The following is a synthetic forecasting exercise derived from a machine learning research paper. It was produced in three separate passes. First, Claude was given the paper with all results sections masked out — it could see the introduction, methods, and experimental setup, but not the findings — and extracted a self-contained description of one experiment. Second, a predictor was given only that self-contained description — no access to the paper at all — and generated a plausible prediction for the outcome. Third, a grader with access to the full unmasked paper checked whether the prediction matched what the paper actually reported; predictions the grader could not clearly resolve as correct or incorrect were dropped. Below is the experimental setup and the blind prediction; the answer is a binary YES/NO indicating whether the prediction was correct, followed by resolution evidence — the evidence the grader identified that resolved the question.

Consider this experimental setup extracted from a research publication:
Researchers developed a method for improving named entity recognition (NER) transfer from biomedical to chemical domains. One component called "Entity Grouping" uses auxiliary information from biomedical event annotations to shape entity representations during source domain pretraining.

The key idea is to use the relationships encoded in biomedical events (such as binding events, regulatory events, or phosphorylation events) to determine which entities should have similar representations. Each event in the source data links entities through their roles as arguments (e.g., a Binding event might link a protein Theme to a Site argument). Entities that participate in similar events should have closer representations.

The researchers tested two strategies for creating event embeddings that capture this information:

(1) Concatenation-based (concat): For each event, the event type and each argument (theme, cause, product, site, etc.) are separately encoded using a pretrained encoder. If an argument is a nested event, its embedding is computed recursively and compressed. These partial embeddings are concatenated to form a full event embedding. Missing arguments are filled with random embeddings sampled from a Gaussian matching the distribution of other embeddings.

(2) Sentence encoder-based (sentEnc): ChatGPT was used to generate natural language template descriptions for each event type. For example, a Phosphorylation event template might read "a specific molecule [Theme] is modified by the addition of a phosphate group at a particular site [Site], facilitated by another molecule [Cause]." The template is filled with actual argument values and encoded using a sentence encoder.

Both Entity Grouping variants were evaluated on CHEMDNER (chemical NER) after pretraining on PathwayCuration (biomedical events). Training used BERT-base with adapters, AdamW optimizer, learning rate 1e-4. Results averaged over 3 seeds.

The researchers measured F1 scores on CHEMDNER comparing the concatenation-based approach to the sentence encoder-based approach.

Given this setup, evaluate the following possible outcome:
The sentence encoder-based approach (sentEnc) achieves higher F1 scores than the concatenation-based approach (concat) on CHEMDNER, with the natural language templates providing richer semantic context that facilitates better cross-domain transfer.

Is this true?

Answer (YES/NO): NO